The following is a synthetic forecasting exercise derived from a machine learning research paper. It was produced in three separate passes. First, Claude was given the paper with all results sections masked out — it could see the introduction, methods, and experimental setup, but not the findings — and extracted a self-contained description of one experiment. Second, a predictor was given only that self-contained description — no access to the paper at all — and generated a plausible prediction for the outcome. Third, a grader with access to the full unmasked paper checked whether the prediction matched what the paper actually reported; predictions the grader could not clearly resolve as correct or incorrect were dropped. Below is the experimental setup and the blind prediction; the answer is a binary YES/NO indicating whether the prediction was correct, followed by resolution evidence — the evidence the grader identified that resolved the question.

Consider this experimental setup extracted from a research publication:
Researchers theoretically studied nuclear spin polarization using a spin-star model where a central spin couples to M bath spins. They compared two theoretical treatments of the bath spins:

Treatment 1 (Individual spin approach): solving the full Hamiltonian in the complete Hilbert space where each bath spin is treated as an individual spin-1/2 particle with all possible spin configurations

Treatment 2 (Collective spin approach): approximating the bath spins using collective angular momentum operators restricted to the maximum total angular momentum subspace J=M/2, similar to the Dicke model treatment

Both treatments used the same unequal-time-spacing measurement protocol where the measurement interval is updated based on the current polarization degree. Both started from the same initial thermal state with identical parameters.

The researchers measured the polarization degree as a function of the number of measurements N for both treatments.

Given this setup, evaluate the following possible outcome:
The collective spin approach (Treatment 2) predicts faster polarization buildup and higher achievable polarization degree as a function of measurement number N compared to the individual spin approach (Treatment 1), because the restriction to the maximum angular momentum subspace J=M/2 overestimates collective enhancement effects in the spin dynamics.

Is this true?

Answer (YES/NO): NO